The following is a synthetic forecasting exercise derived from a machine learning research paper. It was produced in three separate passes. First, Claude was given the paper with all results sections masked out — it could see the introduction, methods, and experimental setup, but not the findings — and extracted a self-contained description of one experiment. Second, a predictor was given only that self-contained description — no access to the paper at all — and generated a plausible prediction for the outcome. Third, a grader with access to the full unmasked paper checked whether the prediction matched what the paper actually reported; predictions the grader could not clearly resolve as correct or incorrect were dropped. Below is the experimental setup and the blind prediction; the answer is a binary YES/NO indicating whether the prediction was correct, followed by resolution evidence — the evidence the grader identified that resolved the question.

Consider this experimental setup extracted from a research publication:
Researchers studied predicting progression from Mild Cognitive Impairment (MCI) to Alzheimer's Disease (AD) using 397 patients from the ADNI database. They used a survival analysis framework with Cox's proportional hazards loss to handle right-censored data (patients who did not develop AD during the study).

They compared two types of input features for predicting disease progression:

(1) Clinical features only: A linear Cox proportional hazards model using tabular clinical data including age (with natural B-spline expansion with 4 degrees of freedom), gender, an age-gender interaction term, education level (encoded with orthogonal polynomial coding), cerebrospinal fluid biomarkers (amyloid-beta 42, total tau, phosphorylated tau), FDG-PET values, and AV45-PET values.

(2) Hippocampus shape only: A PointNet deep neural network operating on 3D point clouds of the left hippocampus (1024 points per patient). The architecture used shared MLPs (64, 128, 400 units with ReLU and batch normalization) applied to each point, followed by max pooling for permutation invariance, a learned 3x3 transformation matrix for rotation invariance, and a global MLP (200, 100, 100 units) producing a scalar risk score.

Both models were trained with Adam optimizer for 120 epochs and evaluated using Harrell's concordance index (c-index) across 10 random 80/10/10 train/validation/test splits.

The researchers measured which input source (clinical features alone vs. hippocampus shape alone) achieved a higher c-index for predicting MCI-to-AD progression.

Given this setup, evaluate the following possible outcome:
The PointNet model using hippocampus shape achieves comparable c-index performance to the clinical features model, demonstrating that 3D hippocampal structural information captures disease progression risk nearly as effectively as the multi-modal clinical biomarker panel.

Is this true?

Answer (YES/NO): NO